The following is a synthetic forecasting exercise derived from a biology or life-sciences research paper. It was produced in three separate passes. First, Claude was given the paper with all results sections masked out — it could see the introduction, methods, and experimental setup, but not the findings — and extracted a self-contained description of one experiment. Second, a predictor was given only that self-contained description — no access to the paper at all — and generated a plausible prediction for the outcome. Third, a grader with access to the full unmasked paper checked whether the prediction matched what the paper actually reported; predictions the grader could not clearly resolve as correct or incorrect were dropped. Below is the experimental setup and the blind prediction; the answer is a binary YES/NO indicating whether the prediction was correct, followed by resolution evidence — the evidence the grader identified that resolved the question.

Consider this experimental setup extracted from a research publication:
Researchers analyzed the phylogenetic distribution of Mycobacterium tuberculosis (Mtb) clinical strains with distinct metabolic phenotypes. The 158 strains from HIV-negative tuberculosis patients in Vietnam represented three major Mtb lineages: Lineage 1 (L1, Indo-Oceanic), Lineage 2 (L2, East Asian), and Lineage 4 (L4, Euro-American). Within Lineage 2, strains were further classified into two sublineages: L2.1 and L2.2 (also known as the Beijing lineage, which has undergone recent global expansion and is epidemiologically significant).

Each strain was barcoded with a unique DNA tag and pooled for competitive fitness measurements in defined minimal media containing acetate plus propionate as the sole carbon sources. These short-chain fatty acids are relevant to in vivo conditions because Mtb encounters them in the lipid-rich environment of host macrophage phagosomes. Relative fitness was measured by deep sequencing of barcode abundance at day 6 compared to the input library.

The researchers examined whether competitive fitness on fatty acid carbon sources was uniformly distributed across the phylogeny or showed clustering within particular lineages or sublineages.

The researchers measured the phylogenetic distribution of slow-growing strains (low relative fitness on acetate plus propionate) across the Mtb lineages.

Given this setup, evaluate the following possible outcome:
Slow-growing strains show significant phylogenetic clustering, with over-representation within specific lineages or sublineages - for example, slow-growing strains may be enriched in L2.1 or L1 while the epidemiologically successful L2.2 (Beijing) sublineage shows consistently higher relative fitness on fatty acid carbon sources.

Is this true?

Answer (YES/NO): YES